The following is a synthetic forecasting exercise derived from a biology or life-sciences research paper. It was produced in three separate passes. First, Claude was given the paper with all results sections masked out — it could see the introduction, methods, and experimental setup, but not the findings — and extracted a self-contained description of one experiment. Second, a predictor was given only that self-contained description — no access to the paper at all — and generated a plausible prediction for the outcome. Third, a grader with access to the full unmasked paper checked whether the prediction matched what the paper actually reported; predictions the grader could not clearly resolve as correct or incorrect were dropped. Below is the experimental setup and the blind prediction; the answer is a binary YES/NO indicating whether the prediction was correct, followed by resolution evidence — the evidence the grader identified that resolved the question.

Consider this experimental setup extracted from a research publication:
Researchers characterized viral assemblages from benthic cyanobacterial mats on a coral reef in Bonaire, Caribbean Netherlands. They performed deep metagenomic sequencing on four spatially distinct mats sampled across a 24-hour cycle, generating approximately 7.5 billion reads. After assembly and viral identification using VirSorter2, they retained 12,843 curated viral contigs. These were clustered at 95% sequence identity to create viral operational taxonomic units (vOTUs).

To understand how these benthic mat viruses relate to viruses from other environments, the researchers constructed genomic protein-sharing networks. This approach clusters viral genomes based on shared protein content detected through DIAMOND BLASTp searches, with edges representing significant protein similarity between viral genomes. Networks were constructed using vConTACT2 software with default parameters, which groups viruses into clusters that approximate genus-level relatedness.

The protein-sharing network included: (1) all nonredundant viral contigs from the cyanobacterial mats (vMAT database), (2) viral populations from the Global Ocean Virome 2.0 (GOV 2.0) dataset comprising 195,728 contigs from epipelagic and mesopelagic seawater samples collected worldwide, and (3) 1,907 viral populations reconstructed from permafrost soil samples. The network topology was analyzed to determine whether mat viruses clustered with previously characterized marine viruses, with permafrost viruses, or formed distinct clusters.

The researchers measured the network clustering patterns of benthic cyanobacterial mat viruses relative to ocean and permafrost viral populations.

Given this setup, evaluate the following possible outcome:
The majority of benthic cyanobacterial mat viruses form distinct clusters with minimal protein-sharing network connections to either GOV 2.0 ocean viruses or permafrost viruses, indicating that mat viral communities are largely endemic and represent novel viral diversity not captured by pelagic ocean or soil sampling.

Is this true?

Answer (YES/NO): YES